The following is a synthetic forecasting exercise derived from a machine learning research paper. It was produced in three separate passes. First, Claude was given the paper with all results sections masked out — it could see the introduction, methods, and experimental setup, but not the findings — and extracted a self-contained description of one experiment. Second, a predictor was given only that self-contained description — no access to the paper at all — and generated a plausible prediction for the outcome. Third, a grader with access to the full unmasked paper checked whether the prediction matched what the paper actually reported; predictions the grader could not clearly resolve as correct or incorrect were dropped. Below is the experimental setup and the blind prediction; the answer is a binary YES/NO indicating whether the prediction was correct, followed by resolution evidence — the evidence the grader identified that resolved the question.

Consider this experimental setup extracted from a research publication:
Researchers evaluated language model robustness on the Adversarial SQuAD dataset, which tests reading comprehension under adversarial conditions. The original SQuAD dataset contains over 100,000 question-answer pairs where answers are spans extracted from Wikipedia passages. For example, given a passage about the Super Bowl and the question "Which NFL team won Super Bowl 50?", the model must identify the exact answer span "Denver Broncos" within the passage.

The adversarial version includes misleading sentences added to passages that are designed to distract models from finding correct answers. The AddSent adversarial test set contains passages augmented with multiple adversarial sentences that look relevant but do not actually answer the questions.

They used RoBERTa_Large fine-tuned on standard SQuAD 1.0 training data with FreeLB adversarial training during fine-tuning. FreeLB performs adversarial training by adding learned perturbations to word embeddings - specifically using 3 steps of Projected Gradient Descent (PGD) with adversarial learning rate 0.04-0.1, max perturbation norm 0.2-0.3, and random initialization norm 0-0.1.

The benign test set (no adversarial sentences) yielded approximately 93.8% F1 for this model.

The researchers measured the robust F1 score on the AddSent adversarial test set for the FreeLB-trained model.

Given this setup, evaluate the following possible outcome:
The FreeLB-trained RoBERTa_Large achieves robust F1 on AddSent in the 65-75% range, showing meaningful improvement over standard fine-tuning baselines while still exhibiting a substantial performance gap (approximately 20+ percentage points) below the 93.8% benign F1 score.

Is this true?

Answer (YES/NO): NO